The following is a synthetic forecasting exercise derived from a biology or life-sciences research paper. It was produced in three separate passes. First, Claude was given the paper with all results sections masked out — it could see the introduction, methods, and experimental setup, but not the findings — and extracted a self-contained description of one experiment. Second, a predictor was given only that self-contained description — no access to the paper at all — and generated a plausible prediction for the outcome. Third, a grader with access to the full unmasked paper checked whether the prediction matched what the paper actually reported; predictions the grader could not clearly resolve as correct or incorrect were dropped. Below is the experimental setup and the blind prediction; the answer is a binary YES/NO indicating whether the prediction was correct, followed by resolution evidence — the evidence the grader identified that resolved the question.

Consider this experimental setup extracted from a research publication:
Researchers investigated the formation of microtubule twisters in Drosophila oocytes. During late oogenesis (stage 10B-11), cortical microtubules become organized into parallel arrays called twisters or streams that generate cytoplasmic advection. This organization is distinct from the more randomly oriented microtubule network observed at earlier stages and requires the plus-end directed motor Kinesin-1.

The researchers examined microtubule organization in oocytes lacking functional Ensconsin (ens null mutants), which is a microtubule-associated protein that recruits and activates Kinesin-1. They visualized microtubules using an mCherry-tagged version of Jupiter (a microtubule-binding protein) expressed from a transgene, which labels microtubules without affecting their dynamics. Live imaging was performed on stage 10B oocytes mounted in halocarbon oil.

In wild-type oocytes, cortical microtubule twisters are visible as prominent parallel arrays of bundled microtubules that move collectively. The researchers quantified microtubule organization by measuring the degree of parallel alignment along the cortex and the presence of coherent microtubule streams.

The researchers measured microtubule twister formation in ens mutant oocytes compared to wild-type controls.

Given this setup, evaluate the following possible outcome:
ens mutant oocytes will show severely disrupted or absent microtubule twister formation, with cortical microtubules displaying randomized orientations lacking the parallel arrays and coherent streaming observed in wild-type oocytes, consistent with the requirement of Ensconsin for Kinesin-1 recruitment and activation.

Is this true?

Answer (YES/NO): YES